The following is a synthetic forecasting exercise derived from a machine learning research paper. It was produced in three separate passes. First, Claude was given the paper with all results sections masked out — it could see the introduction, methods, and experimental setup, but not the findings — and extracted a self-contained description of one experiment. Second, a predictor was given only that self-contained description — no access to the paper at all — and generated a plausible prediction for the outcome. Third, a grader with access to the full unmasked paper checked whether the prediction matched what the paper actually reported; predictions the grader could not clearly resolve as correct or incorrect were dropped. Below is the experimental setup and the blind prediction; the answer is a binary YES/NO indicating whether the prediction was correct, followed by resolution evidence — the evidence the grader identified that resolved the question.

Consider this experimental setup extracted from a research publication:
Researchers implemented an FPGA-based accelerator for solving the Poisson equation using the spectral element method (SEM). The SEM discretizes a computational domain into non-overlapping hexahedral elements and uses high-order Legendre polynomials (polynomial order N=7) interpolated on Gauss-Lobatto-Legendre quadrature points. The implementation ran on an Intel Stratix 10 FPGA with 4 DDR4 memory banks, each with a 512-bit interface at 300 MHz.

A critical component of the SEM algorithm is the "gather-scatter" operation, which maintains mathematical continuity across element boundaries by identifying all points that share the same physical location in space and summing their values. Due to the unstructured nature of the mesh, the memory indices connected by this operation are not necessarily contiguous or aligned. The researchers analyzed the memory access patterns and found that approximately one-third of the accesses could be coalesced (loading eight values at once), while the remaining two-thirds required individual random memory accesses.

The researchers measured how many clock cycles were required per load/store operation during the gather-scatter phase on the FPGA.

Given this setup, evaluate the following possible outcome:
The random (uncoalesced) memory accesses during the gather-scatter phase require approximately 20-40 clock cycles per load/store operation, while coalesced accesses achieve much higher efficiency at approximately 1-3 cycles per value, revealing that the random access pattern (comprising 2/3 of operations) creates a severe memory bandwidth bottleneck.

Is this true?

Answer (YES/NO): NO